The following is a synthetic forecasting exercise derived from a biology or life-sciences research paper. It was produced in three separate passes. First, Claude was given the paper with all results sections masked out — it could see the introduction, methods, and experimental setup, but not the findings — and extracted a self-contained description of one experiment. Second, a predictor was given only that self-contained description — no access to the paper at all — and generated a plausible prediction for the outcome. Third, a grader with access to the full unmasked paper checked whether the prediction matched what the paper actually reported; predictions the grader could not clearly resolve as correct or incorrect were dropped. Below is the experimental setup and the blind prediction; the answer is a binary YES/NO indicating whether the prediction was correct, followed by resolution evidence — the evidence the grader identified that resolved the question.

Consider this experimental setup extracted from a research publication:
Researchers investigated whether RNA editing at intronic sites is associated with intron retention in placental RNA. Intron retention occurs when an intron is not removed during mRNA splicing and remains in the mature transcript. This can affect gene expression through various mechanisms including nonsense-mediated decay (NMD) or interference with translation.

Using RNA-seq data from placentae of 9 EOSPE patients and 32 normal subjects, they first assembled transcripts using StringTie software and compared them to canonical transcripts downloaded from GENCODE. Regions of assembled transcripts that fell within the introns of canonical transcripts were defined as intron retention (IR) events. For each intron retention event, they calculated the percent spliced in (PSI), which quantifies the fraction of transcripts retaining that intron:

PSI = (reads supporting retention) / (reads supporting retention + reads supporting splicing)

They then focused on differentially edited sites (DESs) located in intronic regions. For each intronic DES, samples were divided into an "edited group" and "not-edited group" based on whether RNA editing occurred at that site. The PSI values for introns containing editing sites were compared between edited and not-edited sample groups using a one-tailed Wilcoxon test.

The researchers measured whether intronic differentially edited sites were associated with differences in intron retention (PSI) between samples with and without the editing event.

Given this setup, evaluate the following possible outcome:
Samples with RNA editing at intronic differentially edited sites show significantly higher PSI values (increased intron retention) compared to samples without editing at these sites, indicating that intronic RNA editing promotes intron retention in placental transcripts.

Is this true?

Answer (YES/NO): YES